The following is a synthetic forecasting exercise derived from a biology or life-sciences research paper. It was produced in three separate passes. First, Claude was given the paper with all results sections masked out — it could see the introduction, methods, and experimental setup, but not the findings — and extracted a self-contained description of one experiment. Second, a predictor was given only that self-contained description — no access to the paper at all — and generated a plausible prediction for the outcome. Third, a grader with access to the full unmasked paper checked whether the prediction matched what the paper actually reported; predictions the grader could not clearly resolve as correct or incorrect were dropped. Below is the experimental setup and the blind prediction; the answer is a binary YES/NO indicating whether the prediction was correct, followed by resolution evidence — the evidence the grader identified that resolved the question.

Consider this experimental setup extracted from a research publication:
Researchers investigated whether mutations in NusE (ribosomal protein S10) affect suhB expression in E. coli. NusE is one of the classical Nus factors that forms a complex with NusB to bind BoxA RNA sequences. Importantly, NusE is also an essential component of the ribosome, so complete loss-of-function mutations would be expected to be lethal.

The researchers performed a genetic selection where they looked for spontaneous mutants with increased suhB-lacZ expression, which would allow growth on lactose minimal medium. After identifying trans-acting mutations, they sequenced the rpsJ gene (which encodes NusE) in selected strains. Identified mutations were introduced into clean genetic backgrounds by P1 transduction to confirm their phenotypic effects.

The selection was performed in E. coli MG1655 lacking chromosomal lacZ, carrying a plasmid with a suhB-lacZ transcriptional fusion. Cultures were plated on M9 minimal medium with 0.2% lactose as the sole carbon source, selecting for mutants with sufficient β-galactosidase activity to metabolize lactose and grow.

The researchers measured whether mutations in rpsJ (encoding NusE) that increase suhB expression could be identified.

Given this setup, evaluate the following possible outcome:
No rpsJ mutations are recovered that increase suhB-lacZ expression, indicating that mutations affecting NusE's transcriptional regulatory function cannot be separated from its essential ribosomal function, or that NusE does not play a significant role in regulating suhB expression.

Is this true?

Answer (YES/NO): NO